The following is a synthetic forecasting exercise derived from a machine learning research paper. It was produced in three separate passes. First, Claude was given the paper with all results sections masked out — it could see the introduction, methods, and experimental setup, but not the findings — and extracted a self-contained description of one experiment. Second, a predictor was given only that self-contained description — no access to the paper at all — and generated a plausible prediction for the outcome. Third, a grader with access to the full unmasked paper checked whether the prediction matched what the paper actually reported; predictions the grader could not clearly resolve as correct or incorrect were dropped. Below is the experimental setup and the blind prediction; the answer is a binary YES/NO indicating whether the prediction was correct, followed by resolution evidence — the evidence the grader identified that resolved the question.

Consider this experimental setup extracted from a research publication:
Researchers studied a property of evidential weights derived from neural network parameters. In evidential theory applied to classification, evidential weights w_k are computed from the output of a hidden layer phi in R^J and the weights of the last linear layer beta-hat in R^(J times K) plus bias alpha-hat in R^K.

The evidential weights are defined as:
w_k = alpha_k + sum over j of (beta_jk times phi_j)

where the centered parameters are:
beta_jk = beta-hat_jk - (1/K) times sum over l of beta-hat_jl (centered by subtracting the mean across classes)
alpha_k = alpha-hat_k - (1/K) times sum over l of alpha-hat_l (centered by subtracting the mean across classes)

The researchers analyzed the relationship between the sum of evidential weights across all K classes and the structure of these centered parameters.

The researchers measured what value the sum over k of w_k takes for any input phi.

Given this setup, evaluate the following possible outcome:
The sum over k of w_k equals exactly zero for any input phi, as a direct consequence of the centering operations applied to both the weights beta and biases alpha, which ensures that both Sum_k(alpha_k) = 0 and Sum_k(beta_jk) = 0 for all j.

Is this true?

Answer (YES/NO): YES